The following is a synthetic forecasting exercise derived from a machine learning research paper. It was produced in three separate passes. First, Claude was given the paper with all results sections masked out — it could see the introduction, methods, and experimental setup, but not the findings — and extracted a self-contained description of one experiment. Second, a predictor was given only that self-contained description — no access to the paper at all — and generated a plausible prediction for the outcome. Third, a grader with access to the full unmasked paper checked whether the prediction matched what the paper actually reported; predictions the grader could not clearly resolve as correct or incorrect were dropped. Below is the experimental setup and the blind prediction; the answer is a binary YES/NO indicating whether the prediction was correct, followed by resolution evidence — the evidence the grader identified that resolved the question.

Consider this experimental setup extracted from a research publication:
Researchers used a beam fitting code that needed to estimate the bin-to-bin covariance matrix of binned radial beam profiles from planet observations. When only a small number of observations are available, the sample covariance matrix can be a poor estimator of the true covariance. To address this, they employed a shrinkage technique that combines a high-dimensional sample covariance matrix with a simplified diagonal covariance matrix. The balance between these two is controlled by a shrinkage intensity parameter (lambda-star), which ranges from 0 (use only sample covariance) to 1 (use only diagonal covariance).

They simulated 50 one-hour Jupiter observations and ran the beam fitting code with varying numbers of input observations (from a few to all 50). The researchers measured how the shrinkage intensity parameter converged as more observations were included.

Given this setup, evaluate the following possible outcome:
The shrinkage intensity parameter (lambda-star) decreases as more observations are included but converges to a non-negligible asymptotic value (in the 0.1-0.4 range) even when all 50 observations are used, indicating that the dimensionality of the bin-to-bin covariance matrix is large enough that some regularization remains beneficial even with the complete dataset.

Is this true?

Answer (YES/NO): YES